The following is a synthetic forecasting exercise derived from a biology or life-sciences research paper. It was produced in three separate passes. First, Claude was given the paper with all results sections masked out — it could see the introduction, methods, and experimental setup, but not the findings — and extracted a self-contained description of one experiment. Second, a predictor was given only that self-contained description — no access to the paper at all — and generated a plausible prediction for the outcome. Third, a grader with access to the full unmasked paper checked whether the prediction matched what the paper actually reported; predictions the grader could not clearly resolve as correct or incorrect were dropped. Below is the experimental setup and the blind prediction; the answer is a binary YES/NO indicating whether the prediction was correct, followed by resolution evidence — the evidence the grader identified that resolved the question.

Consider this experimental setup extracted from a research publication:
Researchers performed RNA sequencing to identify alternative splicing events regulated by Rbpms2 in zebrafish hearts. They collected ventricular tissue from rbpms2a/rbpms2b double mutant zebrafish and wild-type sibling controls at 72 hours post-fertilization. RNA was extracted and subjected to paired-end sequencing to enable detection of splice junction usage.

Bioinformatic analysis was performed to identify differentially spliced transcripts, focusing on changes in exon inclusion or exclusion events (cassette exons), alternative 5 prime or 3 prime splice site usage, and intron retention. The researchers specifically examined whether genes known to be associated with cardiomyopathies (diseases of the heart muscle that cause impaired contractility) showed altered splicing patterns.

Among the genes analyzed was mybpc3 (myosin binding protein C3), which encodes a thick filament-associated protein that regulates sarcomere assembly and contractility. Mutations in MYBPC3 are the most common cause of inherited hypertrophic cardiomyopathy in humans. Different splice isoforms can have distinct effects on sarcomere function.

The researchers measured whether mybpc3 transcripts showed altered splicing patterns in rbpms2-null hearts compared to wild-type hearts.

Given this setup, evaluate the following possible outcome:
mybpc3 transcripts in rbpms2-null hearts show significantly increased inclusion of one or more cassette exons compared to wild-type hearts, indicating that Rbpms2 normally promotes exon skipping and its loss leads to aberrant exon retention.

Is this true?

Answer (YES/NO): NO